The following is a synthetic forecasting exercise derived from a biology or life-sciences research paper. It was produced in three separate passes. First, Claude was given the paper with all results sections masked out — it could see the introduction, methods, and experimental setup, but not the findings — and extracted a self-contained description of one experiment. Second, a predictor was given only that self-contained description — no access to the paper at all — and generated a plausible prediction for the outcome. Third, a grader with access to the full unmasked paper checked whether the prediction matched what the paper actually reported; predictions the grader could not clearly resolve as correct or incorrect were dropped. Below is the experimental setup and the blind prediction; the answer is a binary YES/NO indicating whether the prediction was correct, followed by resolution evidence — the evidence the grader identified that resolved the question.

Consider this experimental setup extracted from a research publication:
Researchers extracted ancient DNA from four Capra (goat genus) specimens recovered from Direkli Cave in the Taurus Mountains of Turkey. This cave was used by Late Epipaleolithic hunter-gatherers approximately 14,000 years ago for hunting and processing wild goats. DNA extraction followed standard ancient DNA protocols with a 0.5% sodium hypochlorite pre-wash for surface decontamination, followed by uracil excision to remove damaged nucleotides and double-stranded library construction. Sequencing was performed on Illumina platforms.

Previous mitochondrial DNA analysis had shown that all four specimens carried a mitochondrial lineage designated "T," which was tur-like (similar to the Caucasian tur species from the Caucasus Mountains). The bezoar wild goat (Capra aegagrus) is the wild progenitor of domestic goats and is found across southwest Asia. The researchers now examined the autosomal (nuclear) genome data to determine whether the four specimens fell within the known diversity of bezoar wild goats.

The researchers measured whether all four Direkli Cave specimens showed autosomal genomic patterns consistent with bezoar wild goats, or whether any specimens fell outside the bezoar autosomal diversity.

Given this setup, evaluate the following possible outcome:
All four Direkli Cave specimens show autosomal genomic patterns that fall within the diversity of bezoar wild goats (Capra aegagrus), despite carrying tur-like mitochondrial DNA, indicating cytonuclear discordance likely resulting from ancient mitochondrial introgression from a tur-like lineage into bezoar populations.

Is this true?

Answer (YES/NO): NO